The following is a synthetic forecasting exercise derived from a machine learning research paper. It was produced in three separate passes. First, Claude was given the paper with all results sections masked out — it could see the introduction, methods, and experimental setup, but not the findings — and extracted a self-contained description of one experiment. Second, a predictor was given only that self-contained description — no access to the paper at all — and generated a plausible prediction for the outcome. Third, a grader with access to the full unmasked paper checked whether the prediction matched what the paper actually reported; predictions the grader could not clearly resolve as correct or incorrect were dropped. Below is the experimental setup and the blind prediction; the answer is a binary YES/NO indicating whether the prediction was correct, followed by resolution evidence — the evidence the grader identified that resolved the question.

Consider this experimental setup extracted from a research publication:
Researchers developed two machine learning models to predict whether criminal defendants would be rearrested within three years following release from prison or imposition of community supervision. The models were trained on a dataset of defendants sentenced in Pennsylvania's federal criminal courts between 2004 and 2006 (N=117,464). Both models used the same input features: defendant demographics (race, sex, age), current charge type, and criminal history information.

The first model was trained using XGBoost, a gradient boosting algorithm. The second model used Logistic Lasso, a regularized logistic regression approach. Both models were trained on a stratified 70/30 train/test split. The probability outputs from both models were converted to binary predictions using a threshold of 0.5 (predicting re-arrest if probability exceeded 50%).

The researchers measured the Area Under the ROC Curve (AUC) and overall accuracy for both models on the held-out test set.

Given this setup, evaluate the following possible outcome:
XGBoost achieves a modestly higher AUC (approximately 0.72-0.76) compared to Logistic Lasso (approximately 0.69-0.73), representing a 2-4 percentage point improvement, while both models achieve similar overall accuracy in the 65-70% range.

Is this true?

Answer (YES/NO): NO